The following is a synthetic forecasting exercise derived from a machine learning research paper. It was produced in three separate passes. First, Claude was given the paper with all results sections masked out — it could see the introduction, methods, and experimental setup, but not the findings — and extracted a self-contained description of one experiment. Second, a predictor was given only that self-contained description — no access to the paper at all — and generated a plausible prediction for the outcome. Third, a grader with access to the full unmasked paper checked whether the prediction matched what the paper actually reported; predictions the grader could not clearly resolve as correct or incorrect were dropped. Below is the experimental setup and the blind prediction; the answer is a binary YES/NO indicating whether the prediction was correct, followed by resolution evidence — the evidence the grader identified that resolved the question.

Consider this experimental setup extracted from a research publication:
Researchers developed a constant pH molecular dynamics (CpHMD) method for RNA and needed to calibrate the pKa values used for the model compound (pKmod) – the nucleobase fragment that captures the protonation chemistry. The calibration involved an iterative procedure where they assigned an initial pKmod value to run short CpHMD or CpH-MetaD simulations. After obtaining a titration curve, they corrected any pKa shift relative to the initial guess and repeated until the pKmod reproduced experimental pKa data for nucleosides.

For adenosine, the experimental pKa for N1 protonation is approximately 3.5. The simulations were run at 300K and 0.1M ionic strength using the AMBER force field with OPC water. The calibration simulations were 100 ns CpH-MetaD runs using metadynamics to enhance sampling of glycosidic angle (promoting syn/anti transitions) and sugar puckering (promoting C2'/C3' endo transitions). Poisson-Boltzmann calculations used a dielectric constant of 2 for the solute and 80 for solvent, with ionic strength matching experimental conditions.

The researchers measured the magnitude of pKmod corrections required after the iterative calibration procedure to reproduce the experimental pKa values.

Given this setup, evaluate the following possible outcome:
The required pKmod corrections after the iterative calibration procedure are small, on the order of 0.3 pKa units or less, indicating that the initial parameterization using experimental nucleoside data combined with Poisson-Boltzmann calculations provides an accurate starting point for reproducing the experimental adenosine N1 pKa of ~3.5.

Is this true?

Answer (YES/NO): YES